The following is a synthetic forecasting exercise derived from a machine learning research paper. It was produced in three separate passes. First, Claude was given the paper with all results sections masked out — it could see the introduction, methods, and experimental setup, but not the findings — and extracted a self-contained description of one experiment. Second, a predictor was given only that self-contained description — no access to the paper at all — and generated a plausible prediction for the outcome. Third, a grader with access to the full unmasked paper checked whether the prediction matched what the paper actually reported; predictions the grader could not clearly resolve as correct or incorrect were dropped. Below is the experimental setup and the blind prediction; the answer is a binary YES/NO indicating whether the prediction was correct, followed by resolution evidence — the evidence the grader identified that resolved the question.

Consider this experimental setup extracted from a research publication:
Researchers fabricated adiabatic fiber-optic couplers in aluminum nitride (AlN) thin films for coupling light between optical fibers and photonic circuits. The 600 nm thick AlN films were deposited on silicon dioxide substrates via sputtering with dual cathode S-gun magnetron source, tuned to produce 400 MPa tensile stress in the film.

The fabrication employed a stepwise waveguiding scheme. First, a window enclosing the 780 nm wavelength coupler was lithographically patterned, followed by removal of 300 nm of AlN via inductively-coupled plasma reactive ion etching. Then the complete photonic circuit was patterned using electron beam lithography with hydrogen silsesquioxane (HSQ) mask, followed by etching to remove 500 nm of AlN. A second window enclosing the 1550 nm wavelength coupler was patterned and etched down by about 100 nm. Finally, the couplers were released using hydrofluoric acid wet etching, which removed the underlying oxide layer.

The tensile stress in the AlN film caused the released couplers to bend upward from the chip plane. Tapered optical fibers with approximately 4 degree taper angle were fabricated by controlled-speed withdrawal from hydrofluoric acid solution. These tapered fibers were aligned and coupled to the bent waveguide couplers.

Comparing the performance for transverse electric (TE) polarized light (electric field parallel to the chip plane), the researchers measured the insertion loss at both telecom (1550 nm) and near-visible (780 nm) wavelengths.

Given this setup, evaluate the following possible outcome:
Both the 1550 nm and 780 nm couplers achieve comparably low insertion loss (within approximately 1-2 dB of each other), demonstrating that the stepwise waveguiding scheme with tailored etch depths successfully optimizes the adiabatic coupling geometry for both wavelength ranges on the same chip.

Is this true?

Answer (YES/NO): NO